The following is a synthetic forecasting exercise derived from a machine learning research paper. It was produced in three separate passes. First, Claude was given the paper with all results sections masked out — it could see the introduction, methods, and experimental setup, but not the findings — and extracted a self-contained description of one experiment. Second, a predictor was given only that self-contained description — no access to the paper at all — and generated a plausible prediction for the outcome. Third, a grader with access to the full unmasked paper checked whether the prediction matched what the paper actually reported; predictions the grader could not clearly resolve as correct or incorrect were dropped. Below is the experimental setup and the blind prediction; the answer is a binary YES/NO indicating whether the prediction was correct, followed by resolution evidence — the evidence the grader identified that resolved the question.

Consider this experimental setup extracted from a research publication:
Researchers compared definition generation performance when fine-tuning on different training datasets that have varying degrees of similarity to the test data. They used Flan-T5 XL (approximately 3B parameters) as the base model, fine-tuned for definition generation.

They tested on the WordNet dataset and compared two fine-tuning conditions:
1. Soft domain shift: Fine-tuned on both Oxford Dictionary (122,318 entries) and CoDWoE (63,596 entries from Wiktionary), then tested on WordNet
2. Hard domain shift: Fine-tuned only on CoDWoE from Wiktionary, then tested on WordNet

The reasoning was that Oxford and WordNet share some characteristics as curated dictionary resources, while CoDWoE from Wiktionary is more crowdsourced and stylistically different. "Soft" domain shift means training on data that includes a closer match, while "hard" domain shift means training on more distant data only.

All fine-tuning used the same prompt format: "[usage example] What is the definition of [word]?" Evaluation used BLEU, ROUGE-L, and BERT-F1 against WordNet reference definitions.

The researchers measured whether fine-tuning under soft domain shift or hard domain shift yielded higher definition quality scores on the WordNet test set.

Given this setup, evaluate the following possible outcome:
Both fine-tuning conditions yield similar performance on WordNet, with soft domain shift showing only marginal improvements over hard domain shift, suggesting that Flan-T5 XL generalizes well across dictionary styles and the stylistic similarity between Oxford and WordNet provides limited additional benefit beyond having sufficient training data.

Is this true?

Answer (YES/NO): NO